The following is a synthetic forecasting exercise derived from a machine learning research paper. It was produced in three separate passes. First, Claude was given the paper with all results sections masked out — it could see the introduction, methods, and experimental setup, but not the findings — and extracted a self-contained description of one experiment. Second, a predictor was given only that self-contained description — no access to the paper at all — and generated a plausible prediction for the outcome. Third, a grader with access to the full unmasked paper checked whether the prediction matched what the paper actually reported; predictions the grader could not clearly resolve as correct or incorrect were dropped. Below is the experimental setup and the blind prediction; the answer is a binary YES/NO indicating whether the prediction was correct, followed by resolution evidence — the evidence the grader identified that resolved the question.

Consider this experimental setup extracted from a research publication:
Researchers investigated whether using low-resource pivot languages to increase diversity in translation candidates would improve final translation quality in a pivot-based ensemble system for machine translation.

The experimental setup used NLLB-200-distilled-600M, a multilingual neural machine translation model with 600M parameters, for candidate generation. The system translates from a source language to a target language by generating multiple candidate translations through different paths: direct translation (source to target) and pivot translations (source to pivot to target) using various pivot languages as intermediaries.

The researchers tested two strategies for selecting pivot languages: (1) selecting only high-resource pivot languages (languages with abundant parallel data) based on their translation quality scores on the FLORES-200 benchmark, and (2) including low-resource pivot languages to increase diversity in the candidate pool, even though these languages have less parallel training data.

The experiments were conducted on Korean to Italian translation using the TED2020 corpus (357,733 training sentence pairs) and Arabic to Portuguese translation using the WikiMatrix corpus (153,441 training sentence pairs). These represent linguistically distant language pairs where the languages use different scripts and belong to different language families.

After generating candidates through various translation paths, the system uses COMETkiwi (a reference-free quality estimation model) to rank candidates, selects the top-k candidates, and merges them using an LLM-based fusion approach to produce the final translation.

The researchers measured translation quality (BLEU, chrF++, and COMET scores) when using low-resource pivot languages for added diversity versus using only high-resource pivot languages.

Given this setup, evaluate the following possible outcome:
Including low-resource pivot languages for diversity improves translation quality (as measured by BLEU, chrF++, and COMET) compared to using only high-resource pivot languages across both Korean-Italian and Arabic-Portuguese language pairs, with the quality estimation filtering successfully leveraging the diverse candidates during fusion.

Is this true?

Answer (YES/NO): NO